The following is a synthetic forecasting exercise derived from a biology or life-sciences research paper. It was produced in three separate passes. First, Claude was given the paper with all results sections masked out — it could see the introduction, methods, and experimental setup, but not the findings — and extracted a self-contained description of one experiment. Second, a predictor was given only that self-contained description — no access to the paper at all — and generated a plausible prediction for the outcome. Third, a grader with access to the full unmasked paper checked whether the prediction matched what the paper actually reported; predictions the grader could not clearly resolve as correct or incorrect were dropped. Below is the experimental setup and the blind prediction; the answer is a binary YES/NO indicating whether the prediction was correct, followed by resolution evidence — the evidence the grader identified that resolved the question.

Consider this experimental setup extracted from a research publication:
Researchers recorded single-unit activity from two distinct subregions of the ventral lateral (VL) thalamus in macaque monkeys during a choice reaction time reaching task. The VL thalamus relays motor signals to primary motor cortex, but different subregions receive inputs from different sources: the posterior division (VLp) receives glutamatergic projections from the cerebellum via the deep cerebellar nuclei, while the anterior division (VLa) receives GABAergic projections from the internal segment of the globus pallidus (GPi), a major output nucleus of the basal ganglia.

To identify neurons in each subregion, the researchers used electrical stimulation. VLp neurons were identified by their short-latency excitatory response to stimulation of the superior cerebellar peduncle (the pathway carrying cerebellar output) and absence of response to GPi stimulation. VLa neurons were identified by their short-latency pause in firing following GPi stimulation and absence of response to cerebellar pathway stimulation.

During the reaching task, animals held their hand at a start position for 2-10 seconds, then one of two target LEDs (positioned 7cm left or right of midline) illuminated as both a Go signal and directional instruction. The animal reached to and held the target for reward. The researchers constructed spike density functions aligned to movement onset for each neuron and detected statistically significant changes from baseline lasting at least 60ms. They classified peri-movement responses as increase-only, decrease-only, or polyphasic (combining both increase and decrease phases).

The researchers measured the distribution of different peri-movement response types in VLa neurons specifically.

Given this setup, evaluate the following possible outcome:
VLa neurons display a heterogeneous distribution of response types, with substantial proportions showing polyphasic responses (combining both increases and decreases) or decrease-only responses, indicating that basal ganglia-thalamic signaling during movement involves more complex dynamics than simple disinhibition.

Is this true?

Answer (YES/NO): NO